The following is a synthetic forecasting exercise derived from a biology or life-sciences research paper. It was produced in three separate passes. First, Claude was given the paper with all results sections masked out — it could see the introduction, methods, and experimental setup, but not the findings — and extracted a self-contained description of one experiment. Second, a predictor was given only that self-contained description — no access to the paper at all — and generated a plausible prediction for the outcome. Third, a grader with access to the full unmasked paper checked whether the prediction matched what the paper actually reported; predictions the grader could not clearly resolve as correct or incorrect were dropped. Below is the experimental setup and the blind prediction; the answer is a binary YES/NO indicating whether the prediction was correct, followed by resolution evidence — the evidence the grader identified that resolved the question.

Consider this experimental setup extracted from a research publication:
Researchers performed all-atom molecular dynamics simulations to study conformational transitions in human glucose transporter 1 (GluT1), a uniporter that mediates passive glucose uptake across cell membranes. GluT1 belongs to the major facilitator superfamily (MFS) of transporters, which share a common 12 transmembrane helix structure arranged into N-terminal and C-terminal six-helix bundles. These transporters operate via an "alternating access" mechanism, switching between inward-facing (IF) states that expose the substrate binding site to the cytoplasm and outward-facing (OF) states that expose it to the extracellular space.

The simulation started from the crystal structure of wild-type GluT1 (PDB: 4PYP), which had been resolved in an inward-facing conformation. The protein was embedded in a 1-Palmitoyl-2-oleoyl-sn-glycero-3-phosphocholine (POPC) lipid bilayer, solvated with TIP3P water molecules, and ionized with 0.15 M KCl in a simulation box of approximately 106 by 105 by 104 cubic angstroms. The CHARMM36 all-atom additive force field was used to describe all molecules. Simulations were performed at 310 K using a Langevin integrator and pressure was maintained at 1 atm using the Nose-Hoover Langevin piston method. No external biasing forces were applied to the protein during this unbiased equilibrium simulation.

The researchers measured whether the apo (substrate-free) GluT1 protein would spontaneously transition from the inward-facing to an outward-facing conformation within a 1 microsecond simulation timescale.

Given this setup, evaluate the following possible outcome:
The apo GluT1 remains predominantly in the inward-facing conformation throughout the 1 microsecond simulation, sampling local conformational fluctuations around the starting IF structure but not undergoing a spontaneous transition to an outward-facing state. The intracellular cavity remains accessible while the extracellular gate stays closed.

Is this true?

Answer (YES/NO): NO